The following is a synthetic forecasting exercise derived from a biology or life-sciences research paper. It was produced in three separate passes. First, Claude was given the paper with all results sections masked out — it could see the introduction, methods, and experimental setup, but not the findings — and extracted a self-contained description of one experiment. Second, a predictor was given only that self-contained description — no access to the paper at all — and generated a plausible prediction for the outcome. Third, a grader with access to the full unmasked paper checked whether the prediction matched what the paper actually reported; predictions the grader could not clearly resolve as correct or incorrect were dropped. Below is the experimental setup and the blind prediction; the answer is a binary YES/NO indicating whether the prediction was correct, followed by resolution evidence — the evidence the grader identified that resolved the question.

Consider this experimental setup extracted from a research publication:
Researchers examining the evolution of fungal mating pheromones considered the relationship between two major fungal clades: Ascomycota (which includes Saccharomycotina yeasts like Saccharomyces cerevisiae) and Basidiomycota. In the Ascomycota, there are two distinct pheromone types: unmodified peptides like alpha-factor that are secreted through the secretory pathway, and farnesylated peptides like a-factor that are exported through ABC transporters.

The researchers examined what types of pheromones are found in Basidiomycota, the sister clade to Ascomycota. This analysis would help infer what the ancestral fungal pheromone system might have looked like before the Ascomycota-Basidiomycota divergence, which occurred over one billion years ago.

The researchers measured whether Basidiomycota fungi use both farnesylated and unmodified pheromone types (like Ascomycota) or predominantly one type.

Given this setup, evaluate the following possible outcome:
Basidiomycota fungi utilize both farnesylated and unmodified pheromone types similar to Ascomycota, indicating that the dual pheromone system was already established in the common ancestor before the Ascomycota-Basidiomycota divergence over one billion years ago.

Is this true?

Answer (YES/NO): NO